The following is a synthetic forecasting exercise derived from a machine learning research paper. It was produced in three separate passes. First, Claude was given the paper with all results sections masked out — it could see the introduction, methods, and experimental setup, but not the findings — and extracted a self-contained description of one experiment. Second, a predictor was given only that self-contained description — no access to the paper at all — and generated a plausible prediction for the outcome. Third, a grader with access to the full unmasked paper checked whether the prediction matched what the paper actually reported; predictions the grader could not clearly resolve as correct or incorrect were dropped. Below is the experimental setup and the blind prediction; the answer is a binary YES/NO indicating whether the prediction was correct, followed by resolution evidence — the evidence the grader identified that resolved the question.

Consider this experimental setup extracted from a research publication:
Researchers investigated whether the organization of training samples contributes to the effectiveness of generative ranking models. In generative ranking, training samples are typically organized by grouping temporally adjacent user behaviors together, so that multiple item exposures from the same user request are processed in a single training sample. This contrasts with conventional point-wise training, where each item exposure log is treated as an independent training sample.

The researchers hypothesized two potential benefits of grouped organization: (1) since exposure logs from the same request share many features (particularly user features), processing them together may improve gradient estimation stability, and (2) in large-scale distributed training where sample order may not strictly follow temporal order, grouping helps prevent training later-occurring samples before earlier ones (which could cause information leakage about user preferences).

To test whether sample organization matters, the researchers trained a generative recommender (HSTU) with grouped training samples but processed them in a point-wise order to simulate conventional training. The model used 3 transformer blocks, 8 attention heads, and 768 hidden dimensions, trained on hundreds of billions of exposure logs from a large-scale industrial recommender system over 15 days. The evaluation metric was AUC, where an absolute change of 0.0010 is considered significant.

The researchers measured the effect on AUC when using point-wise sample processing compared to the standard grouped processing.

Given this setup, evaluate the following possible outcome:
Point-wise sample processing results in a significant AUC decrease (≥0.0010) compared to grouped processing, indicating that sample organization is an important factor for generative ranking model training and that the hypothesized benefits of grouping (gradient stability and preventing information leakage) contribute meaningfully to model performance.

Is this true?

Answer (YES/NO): NO